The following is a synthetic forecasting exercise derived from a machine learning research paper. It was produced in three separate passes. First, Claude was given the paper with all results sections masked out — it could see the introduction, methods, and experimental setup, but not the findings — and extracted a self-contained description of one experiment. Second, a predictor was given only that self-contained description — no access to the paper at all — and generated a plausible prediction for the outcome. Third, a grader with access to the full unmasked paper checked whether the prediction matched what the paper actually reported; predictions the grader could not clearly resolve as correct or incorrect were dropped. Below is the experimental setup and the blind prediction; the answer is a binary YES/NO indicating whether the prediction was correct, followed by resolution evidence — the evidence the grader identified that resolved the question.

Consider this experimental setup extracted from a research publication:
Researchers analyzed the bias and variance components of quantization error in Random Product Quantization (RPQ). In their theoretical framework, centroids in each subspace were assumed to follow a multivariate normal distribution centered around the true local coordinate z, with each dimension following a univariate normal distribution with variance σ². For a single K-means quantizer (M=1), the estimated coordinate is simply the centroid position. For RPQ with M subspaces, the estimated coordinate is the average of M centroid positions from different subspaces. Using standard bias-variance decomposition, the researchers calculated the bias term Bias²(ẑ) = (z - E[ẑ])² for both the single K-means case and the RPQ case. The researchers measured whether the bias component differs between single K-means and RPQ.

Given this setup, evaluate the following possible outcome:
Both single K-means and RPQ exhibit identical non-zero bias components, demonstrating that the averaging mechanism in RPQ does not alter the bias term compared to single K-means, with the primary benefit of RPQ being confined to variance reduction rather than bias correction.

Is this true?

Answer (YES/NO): NO